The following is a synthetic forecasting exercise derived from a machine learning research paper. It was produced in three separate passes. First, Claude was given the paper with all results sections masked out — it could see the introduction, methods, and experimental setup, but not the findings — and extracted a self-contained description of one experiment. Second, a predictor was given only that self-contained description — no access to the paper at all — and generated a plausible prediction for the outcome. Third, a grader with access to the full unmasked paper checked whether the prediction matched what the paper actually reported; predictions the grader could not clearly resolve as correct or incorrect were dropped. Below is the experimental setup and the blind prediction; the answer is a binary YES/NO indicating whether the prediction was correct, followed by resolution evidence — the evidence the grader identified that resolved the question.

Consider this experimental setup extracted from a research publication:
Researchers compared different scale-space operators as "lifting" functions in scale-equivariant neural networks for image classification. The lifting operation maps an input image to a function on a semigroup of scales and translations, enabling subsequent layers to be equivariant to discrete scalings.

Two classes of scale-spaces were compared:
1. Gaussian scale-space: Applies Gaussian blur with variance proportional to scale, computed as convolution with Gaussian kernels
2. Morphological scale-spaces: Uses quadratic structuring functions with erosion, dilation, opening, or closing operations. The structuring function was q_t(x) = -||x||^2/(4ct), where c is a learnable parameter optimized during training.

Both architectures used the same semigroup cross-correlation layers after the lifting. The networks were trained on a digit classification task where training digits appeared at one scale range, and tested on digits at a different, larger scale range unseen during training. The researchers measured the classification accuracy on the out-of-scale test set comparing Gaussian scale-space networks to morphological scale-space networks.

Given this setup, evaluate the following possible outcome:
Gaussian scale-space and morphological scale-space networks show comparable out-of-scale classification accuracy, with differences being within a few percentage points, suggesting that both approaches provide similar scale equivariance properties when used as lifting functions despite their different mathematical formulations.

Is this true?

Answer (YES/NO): YES